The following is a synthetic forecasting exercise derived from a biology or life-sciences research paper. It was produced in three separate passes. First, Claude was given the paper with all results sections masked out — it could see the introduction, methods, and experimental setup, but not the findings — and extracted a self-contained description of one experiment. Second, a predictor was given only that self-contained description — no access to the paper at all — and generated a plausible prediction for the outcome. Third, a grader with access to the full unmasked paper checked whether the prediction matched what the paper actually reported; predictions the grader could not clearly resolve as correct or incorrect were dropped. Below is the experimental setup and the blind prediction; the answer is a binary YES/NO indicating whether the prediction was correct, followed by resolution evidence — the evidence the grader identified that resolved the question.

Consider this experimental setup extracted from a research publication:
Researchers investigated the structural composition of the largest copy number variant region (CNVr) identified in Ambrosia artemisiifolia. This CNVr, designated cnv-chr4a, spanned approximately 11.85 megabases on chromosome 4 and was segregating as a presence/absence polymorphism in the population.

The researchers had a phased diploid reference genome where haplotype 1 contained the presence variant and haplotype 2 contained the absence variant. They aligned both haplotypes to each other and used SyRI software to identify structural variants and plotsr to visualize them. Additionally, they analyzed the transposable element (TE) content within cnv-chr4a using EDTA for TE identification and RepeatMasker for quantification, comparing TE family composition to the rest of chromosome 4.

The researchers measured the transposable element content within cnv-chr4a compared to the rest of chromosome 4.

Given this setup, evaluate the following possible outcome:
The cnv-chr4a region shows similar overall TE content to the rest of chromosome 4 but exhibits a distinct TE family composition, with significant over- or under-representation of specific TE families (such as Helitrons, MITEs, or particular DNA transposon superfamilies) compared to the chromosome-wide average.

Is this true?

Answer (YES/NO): NO